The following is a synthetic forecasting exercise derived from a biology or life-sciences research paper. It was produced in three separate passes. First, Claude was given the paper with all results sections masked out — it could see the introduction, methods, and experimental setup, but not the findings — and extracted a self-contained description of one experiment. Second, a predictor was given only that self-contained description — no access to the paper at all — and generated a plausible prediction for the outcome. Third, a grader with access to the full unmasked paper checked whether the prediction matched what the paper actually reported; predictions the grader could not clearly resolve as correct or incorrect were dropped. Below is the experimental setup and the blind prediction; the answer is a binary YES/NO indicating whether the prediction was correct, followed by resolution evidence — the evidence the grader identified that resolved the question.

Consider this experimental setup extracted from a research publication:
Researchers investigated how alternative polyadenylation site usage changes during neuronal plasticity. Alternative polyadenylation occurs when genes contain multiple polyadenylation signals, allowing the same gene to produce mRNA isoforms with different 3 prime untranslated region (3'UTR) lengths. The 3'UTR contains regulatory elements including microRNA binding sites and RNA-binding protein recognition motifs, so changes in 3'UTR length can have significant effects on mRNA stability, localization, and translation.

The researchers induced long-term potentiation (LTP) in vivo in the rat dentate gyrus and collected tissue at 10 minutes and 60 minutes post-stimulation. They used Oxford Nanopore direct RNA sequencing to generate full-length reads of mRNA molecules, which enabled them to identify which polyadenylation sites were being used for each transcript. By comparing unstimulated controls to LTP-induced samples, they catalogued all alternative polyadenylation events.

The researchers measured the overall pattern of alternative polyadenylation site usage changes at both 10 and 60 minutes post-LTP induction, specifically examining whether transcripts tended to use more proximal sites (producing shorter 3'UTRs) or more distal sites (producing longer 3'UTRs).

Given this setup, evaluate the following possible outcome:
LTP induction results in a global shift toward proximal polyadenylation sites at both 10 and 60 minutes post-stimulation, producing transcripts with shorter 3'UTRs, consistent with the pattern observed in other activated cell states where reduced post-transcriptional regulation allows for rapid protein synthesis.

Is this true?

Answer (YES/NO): YES